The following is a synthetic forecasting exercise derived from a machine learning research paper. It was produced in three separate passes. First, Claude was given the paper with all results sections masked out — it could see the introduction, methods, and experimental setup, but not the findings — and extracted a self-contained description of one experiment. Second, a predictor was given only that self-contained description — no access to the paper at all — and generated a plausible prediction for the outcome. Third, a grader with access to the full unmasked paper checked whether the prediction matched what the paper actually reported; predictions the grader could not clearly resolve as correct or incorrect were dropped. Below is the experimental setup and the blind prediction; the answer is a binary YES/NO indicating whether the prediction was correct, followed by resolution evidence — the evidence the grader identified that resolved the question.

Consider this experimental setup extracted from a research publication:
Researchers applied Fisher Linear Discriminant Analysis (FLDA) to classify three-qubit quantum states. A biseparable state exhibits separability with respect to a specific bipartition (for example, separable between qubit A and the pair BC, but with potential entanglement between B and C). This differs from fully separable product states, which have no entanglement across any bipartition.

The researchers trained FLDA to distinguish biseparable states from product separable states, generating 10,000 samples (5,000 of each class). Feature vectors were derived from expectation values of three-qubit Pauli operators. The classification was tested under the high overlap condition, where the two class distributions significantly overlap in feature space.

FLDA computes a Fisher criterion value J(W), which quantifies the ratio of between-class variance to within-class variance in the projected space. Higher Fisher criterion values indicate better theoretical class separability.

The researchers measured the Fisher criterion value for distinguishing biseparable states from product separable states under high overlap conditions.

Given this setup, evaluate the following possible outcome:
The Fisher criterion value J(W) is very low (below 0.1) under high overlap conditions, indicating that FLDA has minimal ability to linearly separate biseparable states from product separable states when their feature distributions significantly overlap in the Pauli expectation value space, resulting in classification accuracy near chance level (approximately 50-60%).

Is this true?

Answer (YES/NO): NO